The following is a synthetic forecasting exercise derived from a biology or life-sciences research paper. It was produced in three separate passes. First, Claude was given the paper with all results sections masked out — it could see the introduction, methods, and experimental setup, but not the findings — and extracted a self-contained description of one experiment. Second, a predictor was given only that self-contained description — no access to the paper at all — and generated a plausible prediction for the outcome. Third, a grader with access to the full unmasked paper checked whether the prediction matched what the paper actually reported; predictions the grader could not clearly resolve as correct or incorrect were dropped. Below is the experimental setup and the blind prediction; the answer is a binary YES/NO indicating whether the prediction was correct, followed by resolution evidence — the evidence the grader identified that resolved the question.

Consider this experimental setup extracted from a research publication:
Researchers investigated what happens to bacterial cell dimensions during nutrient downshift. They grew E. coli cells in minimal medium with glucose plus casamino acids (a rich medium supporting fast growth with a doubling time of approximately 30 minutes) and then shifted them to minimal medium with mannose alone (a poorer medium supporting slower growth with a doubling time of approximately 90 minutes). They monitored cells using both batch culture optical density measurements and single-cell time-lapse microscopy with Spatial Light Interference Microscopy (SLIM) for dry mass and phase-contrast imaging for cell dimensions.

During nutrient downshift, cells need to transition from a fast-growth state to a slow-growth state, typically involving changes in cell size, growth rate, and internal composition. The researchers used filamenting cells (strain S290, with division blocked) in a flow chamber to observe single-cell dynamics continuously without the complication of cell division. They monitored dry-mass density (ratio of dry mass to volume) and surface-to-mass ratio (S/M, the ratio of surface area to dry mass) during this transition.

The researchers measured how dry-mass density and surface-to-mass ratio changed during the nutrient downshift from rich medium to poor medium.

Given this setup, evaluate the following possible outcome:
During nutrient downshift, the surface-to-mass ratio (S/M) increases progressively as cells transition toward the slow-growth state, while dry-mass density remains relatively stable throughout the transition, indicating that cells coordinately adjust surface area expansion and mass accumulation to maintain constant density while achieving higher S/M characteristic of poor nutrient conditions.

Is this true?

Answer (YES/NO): NO